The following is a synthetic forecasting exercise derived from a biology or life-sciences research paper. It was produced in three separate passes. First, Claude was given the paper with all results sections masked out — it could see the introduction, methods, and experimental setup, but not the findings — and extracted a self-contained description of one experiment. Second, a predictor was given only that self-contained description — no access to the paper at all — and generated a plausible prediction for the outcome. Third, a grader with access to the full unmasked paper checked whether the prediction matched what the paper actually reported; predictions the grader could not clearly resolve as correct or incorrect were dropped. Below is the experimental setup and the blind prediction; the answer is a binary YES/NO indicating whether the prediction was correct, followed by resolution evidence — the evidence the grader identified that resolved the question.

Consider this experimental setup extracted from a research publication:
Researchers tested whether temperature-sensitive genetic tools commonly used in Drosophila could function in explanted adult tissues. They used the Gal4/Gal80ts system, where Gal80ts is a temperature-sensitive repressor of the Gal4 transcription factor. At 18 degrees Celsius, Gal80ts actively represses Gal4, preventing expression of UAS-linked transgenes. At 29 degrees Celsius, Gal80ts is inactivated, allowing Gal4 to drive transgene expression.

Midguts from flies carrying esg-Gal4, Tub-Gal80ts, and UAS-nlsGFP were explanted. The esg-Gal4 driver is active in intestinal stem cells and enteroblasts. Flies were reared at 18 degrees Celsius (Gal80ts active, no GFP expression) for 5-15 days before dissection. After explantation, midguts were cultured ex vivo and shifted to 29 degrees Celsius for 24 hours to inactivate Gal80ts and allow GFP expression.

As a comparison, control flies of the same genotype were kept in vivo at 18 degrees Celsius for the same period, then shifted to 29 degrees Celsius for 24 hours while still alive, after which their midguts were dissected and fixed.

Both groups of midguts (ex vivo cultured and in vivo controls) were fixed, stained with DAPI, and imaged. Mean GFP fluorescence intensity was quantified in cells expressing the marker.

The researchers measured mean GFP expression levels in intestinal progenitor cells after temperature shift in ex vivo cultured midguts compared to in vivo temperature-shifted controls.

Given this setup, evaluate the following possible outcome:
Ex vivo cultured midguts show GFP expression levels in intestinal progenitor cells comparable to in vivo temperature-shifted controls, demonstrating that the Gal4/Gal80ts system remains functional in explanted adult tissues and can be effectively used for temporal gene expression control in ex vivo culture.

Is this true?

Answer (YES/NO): YES